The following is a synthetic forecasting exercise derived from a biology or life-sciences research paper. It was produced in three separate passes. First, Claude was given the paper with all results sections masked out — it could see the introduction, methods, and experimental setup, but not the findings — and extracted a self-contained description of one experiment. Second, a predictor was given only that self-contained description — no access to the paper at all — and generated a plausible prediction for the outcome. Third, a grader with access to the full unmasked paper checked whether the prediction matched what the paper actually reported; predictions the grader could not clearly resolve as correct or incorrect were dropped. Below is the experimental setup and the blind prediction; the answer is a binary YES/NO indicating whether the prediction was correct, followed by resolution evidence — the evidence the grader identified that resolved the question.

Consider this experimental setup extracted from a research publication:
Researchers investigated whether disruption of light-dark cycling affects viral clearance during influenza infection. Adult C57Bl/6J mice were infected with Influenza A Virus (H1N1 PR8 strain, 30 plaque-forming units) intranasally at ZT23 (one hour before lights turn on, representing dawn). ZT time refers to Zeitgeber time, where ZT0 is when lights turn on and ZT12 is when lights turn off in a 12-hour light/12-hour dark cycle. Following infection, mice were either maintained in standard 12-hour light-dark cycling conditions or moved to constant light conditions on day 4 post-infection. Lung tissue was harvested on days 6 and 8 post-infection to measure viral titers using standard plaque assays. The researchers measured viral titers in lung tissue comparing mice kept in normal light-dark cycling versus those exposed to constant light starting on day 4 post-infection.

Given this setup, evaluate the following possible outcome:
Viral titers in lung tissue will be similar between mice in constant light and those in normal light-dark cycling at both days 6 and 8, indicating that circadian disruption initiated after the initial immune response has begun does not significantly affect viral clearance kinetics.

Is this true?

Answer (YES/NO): YES